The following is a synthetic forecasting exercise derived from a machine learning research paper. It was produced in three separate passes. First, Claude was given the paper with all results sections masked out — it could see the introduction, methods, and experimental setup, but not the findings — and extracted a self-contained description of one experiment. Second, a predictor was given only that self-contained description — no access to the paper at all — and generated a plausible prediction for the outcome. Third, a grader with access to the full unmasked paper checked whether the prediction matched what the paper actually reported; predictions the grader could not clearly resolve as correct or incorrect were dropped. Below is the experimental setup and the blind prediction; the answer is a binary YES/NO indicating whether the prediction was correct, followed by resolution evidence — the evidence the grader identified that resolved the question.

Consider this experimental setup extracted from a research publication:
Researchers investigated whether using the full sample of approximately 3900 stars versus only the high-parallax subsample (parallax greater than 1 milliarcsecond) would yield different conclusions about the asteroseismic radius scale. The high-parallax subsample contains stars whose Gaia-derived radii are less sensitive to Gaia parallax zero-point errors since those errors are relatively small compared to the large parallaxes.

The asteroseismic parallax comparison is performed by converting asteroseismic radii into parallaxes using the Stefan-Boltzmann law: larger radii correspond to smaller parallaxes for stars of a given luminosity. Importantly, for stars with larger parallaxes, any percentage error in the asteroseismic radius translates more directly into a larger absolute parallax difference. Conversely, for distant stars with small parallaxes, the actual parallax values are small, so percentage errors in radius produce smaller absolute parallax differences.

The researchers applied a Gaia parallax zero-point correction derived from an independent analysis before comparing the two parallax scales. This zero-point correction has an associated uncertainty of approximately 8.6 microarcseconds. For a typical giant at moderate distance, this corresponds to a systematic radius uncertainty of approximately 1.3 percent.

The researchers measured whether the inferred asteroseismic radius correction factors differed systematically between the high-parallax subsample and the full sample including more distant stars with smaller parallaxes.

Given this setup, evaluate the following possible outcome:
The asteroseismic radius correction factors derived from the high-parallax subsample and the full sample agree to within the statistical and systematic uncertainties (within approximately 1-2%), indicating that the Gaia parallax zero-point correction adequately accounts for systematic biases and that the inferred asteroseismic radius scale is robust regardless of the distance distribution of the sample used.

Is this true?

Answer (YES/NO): YES